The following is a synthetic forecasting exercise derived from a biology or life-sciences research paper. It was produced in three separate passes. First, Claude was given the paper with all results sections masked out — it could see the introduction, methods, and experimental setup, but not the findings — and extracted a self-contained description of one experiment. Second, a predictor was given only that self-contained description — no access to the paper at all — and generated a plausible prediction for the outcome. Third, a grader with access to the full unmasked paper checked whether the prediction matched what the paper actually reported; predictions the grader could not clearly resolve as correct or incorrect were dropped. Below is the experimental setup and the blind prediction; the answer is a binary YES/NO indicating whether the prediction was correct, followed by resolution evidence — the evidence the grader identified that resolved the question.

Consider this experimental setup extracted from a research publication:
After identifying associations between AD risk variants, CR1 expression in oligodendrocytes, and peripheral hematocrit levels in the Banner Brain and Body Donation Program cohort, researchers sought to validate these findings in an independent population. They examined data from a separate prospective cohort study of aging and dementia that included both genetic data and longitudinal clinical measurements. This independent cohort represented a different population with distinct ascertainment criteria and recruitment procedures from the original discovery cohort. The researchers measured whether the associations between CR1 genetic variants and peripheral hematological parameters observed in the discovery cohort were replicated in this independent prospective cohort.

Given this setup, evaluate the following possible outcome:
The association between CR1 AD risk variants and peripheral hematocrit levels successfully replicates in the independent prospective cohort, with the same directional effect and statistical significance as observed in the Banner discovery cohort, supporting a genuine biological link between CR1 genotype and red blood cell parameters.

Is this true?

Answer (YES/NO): NO